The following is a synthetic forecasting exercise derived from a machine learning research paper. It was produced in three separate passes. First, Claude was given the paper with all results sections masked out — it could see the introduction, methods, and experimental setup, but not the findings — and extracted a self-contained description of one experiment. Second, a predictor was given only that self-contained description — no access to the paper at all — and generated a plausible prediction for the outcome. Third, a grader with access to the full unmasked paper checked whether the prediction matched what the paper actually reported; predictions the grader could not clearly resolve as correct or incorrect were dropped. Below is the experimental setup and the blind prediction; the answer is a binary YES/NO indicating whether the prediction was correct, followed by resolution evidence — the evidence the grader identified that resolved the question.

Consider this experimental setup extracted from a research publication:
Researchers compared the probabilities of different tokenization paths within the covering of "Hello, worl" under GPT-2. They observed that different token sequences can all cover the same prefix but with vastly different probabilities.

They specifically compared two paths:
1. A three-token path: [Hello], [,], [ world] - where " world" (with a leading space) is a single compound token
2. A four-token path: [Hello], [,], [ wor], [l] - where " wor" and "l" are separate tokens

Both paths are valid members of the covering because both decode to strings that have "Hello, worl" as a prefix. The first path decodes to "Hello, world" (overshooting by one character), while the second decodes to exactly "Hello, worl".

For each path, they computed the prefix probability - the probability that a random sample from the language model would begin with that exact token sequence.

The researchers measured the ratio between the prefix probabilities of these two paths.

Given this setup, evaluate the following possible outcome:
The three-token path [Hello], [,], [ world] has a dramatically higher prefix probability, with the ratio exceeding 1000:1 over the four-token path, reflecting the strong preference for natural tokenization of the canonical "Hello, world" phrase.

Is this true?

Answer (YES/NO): YES